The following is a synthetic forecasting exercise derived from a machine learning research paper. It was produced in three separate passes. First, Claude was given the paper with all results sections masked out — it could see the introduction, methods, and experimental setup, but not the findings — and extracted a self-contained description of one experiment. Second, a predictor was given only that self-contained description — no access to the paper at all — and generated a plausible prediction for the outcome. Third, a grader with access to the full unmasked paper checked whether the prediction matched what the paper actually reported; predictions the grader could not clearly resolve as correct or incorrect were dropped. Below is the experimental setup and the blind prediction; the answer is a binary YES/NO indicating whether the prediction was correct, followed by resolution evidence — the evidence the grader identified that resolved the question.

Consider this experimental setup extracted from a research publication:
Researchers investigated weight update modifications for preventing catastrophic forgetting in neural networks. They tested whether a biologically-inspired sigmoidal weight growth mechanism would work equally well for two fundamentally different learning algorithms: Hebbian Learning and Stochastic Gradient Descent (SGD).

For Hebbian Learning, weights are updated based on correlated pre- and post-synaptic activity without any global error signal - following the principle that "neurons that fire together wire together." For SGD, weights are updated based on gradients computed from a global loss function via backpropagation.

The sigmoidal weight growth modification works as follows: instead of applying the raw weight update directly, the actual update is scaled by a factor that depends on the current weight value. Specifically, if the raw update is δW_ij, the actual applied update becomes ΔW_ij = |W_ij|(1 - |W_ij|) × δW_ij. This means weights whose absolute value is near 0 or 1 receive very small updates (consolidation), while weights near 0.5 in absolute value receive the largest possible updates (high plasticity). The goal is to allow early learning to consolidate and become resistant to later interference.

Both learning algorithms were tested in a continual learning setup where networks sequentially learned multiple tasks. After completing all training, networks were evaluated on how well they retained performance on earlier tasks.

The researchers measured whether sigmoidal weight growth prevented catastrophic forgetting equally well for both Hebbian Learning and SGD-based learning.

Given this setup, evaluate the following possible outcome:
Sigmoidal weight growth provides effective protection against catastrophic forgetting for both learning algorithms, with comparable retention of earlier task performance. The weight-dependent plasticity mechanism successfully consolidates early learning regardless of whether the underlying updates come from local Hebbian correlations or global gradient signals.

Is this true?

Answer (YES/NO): NO